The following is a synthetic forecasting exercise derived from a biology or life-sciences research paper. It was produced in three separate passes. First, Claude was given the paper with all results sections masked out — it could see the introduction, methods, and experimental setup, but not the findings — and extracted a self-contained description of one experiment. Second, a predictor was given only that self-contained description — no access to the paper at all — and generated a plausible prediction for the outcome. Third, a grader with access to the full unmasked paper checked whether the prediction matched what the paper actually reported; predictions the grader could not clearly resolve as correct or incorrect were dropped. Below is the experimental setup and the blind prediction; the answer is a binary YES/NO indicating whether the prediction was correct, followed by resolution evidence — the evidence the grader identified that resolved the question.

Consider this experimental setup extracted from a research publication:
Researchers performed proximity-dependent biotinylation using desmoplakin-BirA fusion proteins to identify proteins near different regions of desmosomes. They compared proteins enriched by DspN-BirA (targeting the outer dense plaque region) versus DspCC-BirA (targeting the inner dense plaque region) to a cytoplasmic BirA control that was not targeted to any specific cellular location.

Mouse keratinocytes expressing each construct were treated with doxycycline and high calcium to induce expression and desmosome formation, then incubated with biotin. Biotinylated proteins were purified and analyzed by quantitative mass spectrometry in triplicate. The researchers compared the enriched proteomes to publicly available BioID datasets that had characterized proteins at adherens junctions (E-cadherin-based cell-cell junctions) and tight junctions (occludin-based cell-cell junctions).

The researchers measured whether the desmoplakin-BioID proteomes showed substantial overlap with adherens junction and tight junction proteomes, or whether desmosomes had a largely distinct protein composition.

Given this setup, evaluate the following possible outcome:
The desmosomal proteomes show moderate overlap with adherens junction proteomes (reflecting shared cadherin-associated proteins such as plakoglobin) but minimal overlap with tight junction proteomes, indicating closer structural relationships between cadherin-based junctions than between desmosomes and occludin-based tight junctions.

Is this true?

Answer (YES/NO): NO